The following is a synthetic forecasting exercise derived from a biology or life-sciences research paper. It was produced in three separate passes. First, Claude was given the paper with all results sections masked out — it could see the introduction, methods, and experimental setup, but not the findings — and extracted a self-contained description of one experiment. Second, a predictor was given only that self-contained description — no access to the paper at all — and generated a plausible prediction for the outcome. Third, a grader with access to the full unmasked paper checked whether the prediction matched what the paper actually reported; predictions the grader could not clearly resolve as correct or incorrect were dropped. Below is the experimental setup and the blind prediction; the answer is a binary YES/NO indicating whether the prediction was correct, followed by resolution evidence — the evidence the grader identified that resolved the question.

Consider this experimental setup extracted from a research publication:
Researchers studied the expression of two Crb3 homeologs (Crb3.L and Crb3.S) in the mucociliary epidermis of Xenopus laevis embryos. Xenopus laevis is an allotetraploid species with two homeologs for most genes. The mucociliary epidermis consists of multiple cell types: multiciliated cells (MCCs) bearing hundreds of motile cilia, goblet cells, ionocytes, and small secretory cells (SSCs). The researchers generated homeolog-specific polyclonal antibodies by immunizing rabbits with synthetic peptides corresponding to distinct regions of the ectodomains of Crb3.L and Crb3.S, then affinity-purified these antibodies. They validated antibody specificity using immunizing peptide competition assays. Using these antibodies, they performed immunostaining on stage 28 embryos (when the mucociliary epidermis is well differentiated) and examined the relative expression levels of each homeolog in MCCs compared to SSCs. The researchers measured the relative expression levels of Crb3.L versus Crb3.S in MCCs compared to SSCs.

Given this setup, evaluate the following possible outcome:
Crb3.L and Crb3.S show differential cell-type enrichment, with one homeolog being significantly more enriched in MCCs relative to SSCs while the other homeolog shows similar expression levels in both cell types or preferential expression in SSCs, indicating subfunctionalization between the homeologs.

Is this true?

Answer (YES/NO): YES